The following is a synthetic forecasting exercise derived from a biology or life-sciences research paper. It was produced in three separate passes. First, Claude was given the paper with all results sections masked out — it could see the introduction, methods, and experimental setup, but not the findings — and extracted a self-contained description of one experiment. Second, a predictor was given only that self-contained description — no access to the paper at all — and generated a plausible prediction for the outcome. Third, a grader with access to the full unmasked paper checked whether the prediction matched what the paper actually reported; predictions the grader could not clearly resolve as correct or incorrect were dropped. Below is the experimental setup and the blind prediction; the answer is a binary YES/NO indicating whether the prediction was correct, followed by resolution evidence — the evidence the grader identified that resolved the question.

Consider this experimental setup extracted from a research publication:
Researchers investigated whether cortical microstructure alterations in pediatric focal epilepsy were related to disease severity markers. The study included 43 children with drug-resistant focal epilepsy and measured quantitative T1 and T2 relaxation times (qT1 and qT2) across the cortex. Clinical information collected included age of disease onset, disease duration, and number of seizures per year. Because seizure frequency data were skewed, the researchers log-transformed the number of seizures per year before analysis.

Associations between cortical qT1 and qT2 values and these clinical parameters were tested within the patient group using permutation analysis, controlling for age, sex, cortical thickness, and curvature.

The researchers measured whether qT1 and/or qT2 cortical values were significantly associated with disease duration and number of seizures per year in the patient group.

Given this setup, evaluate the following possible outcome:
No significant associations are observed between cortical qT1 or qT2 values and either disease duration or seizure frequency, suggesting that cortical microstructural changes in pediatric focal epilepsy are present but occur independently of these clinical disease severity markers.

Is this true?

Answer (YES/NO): YES